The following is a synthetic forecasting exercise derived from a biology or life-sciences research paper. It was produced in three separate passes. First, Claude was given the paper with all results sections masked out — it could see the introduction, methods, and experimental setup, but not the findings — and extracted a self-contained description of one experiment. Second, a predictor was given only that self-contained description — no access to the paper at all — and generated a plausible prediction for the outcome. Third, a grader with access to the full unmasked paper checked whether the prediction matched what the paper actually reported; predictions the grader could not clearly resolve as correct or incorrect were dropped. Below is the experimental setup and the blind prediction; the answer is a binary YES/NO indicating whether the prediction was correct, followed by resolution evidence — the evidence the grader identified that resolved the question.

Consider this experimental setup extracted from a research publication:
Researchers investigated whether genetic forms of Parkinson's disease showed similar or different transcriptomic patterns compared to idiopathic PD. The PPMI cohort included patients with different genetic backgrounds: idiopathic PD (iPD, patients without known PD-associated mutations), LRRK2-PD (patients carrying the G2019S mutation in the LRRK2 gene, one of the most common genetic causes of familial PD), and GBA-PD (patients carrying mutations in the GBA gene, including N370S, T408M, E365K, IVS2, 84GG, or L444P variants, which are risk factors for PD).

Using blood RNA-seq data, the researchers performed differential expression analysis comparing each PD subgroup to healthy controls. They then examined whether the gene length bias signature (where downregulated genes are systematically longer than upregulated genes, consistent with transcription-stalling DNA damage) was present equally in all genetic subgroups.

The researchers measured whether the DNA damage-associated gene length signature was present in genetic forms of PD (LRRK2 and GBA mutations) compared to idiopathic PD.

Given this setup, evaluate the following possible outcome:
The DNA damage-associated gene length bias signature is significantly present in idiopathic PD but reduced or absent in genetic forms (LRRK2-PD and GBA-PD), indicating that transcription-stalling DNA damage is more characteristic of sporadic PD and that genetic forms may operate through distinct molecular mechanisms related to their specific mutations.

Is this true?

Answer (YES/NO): YES